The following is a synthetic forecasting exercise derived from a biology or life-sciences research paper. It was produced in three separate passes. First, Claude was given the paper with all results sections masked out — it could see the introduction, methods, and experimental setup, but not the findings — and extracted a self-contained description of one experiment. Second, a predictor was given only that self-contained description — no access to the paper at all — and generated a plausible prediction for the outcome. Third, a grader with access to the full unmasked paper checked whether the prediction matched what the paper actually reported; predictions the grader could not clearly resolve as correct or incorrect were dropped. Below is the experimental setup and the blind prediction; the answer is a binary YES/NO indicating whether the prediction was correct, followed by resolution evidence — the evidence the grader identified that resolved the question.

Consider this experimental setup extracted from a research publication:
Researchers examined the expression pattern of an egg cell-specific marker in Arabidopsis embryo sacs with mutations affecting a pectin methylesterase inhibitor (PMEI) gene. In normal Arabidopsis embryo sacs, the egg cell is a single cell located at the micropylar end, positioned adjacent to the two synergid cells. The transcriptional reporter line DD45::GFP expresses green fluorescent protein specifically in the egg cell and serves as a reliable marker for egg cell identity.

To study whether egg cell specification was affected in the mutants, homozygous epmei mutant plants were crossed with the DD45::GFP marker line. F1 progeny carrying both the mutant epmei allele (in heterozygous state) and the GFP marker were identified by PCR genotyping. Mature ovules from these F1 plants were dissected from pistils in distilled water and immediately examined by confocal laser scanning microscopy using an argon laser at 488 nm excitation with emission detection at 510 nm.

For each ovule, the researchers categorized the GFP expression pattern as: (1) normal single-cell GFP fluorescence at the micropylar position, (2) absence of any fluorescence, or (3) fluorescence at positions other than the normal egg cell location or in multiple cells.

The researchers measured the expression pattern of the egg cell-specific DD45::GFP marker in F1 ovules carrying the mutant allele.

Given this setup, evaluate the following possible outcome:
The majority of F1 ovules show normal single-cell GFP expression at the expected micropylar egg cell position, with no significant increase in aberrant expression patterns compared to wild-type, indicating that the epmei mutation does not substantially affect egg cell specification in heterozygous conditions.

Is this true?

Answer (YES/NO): NO